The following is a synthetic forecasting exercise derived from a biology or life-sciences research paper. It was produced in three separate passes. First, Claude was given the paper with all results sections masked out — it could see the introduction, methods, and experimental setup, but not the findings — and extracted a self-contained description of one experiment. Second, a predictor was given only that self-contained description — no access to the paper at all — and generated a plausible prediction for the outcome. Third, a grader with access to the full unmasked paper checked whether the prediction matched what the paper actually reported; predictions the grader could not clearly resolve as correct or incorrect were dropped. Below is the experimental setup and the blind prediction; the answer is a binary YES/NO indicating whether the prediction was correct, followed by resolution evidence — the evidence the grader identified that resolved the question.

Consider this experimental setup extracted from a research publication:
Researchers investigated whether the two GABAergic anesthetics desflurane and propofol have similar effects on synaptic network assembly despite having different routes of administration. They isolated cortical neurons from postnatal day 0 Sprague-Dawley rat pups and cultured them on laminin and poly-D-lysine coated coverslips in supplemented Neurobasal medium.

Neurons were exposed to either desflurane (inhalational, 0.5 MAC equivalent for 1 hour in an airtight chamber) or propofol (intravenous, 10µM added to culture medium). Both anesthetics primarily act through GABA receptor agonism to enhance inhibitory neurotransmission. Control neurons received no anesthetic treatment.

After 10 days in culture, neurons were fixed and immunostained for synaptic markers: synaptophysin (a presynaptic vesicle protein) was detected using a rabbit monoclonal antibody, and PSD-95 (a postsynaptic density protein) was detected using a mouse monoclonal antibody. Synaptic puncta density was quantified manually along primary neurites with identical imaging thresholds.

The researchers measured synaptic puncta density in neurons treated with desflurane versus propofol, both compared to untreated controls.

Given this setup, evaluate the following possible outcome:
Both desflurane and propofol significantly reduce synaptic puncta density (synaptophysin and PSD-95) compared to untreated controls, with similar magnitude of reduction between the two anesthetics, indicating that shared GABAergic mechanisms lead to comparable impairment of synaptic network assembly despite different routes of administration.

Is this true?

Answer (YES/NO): NO